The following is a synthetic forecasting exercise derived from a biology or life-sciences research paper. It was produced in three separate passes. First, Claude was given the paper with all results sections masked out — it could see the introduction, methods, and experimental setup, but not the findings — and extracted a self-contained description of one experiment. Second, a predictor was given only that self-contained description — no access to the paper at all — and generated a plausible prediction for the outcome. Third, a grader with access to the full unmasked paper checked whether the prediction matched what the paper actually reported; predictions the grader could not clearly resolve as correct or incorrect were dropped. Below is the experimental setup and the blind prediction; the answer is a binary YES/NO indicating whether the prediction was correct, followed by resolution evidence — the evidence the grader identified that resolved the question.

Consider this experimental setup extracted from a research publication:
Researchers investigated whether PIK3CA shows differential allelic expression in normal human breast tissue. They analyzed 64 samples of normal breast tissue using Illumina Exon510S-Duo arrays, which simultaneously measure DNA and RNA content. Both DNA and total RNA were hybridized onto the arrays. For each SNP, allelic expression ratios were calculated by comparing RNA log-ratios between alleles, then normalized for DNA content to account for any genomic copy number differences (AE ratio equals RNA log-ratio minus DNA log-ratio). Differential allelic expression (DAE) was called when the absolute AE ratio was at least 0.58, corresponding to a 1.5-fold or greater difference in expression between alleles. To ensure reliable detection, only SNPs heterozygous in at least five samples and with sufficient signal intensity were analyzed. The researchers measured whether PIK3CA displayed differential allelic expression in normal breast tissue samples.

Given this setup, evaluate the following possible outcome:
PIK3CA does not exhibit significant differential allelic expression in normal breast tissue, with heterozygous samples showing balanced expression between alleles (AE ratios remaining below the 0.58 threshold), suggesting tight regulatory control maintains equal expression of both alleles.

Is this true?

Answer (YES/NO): NO